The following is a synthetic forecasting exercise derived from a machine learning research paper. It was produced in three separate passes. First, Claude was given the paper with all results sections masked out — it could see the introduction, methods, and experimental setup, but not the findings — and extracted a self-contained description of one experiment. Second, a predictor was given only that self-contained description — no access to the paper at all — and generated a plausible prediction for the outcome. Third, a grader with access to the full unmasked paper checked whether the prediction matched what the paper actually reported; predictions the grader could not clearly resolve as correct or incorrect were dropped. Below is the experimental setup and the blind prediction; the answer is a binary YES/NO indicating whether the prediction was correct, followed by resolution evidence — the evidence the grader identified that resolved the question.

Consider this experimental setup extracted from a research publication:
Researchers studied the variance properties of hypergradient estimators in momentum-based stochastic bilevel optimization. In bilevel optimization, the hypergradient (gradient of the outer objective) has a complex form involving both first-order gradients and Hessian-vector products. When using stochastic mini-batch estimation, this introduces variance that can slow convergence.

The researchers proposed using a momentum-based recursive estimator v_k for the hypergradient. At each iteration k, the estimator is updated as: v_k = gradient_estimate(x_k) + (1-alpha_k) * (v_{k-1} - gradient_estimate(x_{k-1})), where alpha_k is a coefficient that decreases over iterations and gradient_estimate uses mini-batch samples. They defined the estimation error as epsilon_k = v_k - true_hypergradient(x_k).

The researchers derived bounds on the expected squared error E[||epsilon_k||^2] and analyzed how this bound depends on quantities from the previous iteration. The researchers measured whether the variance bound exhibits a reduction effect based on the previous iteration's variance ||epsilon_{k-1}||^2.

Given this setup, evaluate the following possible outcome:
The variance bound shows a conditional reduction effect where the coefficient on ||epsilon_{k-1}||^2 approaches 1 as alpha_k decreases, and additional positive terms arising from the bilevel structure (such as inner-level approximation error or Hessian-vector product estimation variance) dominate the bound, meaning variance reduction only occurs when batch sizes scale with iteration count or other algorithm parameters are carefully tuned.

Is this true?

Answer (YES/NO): NO